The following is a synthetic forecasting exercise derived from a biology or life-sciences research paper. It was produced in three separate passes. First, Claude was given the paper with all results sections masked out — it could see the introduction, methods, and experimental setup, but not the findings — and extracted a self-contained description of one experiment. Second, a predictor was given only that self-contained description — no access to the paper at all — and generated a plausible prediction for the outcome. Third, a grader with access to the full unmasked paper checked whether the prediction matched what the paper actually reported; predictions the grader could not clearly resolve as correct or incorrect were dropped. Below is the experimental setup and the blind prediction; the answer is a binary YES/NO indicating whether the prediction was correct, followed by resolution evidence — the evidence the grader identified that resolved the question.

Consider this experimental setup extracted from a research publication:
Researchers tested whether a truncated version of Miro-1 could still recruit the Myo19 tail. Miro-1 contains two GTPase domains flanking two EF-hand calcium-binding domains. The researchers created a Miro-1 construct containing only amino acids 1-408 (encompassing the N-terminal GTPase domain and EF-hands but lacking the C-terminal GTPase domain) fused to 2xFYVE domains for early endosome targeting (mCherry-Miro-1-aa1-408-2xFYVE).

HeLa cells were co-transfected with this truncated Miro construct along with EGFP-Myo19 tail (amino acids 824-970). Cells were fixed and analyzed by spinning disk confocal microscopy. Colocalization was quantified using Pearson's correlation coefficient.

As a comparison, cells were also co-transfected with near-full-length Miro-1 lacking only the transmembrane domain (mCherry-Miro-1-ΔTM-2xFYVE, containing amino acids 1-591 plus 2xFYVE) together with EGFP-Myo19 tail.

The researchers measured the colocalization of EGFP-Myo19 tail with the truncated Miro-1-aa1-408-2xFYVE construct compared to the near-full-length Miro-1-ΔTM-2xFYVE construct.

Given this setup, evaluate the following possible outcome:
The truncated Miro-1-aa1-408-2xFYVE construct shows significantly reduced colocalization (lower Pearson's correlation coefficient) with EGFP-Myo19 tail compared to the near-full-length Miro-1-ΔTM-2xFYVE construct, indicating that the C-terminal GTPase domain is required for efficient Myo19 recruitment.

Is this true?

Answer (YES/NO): NO